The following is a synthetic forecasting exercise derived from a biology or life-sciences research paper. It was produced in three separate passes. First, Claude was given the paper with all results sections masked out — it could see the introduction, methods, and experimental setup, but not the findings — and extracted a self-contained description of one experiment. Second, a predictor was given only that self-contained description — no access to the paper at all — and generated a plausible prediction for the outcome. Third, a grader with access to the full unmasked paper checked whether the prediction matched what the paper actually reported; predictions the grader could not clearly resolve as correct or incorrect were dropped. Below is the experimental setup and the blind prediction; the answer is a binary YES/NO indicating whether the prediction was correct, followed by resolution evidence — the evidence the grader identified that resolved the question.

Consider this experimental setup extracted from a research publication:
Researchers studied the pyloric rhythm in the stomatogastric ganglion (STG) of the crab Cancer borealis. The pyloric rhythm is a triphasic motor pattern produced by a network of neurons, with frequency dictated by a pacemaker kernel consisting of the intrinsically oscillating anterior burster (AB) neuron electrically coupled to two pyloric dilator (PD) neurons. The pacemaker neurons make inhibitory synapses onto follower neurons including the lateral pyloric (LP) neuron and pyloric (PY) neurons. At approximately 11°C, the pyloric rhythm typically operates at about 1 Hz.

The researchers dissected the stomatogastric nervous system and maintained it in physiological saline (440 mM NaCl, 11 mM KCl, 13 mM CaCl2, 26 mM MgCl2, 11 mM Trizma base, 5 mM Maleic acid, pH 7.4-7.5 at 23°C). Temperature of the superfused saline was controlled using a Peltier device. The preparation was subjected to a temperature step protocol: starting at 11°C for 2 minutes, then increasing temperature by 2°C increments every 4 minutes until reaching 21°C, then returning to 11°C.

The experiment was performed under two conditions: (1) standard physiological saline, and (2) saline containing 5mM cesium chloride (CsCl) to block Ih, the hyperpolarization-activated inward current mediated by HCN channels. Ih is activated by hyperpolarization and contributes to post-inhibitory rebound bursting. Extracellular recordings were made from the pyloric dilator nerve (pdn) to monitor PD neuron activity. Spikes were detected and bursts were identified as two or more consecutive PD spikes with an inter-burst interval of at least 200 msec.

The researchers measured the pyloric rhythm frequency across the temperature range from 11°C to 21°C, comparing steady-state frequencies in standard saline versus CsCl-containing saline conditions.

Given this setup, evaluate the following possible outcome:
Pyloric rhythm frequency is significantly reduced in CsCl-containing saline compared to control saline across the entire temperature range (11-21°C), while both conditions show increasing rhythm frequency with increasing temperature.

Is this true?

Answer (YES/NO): YES